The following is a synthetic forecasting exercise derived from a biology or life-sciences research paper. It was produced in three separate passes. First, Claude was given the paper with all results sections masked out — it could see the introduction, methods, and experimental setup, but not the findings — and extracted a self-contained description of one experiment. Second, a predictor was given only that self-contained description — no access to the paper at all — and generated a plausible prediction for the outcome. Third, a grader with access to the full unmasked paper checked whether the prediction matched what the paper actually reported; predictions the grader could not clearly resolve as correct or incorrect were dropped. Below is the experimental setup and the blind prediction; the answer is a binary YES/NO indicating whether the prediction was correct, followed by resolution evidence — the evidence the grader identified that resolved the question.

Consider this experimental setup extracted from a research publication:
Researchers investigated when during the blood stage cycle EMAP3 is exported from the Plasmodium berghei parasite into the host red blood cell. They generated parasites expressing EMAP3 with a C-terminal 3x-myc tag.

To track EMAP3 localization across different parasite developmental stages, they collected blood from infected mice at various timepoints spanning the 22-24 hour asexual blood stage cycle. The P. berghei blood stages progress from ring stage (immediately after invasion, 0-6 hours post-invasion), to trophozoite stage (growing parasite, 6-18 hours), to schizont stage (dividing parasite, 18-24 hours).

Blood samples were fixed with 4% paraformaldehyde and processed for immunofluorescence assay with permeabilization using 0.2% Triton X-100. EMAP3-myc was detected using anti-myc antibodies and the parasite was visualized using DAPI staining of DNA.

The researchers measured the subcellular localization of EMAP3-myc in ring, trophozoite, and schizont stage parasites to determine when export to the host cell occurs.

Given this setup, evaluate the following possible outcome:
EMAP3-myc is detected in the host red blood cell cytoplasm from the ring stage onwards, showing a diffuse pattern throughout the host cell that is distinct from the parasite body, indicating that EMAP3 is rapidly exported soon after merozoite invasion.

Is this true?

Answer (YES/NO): NO